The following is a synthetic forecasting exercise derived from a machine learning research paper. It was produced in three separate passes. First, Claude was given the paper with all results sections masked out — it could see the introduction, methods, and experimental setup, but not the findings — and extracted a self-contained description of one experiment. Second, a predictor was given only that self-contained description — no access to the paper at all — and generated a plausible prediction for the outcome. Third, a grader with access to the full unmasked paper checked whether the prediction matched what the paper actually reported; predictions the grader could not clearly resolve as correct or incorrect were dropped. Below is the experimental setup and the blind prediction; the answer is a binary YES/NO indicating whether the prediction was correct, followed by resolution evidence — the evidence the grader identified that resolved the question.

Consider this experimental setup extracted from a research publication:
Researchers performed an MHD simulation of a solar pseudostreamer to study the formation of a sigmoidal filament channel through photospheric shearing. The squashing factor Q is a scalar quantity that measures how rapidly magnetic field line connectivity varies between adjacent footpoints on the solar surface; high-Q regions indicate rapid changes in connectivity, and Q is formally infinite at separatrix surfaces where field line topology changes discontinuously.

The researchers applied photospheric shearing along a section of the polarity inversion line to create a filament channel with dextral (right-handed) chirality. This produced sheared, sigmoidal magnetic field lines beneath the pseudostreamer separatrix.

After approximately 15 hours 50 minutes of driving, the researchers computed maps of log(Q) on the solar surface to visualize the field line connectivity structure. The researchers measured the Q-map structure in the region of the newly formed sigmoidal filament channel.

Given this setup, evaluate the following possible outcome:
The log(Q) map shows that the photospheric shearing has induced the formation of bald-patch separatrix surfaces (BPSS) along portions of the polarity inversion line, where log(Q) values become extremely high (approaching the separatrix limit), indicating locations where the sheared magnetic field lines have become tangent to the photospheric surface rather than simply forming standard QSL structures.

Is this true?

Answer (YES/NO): NO